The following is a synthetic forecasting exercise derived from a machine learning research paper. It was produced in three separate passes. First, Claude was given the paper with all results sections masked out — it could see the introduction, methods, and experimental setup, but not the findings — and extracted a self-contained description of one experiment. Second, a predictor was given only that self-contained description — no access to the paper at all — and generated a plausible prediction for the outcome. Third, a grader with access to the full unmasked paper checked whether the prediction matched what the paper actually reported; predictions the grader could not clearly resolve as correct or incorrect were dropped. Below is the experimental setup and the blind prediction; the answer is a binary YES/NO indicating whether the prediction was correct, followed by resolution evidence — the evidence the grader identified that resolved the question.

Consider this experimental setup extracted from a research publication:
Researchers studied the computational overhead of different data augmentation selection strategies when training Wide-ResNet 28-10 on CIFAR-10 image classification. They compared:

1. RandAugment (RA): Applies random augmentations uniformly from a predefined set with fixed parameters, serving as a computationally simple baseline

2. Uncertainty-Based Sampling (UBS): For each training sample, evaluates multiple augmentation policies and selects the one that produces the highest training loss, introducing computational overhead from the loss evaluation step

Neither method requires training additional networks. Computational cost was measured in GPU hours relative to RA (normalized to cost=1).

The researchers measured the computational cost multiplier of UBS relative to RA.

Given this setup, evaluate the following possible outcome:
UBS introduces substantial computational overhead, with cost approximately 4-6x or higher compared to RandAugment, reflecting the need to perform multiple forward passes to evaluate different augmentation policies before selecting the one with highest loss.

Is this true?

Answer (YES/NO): NO